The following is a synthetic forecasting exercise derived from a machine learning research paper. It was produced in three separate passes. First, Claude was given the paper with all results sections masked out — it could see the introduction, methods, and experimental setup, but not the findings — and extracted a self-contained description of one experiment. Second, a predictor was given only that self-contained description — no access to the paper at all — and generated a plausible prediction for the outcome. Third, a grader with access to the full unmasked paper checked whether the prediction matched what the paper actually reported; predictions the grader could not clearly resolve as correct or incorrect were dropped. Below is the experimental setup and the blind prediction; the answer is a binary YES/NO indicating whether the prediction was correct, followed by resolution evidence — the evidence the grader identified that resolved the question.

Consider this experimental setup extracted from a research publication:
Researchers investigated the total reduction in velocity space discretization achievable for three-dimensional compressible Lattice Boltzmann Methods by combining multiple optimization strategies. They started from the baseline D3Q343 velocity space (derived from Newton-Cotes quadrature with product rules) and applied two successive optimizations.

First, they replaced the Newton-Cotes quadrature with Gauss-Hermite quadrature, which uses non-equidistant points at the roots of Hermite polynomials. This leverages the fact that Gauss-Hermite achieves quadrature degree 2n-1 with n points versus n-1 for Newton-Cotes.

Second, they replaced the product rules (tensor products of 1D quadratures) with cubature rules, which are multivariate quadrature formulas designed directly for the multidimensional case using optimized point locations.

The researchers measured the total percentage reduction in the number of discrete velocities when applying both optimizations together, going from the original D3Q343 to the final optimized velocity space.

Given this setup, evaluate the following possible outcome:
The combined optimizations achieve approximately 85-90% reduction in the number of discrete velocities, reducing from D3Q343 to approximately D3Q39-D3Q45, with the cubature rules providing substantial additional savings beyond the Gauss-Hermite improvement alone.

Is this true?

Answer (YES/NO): YES